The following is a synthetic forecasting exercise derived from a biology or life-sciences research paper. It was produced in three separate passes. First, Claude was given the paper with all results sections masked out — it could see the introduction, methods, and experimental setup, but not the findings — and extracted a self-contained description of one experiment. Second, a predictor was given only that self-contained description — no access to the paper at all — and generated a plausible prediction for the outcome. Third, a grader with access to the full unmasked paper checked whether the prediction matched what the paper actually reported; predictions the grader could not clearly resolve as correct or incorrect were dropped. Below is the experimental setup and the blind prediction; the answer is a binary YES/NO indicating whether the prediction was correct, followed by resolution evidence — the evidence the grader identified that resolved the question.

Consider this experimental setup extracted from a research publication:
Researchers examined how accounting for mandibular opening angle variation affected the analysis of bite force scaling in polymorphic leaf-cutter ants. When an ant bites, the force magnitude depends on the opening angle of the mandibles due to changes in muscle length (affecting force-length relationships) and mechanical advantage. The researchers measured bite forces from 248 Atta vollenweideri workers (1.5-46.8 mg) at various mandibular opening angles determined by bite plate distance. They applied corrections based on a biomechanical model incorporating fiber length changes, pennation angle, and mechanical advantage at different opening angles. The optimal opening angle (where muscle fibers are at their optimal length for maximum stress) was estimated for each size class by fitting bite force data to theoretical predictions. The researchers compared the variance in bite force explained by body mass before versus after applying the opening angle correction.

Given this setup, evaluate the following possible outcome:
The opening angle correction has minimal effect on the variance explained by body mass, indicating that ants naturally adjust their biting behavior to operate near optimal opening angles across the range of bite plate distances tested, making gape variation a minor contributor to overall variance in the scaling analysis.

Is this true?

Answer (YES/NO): NO